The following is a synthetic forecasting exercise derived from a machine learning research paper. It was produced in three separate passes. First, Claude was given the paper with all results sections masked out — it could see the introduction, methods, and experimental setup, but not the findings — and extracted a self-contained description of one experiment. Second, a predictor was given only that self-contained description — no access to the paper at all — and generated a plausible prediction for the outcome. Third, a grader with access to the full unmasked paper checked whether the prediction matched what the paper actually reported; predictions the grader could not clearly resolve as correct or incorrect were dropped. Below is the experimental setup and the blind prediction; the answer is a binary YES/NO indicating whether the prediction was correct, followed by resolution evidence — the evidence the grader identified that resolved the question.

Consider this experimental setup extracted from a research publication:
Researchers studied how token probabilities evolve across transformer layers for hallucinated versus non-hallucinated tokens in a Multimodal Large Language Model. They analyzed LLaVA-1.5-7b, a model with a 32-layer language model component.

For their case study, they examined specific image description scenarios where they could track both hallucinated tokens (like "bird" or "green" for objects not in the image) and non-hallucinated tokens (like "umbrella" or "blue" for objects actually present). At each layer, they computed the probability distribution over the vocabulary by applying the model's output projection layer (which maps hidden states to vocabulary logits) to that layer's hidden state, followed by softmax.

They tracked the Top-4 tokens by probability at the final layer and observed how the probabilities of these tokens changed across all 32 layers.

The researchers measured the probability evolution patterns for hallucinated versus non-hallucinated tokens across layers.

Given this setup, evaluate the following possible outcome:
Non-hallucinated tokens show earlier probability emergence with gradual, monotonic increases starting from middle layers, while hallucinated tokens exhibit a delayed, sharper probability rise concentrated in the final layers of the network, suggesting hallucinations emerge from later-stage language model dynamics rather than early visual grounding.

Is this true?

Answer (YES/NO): NO